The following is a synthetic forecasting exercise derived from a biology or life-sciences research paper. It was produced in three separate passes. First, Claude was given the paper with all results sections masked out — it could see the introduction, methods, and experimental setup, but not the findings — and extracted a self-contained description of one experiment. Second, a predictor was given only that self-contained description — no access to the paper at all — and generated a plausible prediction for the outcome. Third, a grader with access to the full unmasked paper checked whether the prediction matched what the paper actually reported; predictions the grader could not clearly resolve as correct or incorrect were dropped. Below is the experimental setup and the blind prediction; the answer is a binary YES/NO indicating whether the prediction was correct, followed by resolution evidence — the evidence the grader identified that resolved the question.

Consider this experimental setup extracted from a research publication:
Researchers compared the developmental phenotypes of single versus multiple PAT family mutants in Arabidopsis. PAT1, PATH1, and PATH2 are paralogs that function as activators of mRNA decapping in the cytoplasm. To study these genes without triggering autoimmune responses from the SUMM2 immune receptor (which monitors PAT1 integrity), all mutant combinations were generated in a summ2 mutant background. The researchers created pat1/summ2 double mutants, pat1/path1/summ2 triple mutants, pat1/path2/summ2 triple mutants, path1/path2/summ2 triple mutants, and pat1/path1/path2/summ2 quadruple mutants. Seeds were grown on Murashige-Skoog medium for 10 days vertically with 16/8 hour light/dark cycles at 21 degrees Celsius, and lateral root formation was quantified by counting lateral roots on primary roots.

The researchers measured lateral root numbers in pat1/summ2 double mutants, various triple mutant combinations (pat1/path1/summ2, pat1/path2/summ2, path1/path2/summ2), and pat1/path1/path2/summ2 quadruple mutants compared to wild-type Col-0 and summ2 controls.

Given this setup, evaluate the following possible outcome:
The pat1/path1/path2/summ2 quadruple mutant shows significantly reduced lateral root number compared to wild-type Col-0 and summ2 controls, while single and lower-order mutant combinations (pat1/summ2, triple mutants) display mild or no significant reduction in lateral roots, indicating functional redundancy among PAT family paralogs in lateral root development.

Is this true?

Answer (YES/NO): NO